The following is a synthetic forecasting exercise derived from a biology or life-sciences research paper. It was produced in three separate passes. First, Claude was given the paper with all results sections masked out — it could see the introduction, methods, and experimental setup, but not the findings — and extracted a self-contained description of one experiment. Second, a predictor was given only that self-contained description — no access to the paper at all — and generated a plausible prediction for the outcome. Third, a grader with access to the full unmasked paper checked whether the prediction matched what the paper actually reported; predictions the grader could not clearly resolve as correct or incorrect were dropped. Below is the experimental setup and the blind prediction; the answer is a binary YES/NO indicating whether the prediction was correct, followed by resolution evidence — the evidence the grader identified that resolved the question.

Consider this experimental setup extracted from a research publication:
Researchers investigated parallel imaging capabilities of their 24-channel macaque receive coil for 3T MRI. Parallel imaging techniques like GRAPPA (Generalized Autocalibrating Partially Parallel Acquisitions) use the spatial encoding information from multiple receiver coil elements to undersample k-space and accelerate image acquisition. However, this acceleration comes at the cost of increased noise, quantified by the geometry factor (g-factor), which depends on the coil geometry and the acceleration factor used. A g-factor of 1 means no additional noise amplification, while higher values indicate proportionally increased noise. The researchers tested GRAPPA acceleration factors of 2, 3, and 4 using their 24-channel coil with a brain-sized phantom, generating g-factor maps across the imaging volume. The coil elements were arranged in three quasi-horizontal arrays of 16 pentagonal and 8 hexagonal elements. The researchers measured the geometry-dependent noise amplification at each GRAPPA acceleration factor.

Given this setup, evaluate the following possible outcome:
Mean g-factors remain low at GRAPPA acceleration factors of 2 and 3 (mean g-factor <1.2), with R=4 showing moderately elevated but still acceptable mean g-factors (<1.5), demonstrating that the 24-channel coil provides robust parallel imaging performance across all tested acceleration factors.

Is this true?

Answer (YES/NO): NO